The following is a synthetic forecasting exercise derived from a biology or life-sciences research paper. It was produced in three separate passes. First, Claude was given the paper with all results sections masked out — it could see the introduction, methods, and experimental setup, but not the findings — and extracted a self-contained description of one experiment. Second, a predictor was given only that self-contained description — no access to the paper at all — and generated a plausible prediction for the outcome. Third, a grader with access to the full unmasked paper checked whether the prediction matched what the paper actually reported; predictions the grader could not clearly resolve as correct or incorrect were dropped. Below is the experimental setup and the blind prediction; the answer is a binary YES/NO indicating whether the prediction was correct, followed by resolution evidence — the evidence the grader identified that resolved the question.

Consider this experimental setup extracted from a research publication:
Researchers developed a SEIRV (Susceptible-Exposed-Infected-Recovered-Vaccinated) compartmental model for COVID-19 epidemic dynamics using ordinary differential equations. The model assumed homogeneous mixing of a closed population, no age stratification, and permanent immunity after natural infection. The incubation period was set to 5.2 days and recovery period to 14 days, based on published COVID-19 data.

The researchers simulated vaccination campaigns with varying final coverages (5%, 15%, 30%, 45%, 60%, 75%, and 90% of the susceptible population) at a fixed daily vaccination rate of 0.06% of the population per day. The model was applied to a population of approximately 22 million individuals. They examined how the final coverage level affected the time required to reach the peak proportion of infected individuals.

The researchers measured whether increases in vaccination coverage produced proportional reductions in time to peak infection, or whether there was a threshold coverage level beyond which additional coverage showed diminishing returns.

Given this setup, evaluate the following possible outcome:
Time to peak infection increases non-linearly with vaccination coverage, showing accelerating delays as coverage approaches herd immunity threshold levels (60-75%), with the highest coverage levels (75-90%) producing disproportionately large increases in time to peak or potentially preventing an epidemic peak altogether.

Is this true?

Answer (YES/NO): NO